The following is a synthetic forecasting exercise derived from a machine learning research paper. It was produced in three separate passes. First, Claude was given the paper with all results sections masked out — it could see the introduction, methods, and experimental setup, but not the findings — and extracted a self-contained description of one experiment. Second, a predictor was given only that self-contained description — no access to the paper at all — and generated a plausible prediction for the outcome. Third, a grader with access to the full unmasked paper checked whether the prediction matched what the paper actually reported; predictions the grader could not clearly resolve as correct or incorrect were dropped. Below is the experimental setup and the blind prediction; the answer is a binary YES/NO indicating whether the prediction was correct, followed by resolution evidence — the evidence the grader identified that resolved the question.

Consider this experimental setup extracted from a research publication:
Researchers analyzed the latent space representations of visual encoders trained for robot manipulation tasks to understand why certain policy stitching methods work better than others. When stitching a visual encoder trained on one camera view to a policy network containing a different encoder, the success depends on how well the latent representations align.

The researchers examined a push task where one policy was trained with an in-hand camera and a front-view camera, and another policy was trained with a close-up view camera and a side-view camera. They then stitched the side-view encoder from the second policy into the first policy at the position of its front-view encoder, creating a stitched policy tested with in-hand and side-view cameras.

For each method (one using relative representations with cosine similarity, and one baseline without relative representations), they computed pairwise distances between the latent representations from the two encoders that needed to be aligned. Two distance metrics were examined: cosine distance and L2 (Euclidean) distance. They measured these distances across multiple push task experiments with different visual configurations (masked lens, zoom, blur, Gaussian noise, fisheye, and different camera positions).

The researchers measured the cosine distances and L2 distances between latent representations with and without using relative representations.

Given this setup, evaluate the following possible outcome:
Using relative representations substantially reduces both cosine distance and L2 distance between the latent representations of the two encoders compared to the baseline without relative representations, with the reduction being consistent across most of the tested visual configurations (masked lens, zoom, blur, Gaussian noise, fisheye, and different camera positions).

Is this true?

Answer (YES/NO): NO